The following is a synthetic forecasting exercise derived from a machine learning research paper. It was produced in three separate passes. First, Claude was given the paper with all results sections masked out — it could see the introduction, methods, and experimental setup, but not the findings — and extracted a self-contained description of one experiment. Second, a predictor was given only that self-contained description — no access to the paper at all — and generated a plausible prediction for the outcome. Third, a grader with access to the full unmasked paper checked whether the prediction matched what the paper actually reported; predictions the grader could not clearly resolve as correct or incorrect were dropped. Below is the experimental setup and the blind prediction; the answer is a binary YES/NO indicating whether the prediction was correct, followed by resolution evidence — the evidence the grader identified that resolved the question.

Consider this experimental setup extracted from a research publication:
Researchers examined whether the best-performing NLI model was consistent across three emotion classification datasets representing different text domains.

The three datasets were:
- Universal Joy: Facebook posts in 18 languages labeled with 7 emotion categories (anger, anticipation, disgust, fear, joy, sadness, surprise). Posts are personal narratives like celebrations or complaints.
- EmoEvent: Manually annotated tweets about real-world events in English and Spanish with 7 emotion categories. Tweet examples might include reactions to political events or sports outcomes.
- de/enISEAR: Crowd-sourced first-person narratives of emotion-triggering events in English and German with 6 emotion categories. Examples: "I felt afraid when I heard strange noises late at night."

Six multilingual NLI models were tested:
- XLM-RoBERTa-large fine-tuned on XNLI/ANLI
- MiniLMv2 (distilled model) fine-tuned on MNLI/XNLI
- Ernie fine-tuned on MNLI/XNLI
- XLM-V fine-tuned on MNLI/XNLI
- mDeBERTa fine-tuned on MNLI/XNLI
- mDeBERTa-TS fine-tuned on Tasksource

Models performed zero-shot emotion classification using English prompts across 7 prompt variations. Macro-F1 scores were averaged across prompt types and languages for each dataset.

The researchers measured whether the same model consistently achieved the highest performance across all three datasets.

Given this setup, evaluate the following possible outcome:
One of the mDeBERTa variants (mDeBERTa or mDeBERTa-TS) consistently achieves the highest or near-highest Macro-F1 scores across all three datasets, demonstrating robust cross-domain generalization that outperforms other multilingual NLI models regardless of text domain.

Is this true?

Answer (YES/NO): NO